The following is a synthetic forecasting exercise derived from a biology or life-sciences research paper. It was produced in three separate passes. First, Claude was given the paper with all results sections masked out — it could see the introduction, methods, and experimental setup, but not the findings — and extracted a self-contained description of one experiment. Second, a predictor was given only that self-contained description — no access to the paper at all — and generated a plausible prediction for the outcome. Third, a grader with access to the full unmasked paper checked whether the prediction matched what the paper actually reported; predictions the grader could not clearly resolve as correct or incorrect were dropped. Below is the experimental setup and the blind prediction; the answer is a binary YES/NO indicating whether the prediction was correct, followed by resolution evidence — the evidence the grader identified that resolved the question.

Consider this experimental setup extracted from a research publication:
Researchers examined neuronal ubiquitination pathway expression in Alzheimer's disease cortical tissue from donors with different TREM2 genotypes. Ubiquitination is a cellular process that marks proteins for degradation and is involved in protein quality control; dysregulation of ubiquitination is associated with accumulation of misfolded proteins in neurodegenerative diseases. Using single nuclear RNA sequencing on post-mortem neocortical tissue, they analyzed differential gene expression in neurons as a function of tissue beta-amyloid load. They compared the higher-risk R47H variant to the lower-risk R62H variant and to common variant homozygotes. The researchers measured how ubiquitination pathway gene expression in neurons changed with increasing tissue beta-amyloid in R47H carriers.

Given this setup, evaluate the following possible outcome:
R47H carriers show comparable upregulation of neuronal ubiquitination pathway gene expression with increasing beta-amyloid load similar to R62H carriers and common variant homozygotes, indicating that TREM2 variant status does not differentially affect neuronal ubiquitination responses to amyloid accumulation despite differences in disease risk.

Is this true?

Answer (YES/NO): NO